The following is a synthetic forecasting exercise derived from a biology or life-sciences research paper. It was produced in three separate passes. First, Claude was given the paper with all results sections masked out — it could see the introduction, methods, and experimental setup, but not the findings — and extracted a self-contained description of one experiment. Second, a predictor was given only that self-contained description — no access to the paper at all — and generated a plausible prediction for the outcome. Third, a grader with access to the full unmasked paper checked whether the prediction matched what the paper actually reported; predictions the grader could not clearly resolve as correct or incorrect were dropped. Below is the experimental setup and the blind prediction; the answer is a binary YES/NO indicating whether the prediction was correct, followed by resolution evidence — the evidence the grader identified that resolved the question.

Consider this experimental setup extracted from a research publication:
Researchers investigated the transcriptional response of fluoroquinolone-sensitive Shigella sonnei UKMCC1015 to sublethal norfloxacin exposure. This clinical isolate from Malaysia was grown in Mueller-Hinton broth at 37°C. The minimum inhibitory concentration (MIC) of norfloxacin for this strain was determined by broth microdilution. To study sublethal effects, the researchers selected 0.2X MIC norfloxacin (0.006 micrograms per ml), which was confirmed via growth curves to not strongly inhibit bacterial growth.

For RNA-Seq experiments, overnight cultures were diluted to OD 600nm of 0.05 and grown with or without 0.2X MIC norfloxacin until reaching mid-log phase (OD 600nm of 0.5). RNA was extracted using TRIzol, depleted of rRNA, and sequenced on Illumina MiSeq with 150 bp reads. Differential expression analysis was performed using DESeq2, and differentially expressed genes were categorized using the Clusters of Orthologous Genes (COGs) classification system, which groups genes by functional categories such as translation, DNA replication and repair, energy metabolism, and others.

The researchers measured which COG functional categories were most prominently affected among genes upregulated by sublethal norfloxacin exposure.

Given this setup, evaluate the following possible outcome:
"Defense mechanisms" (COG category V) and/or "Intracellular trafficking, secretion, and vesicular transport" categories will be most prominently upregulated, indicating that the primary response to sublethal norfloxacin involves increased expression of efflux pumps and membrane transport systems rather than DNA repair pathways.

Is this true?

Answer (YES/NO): NO